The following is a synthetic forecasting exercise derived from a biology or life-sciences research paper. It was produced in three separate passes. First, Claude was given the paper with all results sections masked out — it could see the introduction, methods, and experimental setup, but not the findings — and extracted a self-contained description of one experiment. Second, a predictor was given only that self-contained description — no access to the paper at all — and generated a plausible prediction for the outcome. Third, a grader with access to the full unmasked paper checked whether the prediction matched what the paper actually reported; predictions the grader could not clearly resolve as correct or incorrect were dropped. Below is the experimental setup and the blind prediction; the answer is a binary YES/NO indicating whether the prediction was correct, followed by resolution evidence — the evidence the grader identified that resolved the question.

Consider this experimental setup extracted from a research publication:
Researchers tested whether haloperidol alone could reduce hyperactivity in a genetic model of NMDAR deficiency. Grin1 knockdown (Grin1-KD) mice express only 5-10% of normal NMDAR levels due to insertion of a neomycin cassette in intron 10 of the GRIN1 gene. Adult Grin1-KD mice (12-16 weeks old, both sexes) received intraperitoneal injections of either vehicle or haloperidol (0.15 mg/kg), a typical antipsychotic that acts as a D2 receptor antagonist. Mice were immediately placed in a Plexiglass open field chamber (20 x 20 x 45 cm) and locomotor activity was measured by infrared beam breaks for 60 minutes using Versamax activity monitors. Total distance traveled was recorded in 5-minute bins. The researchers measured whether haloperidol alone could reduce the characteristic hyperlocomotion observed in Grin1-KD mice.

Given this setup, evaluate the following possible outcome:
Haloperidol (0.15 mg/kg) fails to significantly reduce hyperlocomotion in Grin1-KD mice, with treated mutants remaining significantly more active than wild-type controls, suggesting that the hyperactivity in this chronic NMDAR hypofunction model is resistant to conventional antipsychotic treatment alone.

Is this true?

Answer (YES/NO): NO